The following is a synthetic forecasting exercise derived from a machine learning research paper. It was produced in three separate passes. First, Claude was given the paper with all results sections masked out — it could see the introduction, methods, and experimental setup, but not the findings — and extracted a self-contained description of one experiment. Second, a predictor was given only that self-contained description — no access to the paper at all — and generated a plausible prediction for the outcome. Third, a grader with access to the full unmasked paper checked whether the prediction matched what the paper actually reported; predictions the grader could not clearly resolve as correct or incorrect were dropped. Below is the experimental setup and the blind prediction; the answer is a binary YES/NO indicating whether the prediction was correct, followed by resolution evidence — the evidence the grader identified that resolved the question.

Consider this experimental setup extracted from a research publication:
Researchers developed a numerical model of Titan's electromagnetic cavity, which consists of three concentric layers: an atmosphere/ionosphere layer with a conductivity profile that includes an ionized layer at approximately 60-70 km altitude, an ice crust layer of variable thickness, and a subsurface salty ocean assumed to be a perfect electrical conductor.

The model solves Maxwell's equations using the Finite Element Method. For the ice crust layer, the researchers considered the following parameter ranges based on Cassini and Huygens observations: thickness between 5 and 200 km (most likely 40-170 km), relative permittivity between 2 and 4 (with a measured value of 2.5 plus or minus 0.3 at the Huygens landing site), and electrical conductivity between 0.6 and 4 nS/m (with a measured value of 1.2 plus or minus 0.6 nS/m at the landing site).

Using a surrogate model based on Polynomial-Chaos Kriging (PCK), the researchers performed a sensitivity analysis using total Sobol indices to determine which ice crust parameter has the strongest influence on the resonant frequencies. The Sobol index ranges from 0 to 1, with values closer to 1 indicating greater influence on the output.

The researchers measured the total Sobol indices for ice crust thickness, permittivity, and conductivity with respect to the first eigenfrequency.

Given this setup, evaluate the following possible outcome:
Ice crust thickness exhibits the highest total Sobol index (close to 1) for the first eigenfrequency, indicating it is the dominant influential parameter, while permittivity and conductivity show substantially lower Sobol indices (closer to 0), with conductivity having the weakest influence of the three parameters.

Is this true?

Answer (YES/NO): NO